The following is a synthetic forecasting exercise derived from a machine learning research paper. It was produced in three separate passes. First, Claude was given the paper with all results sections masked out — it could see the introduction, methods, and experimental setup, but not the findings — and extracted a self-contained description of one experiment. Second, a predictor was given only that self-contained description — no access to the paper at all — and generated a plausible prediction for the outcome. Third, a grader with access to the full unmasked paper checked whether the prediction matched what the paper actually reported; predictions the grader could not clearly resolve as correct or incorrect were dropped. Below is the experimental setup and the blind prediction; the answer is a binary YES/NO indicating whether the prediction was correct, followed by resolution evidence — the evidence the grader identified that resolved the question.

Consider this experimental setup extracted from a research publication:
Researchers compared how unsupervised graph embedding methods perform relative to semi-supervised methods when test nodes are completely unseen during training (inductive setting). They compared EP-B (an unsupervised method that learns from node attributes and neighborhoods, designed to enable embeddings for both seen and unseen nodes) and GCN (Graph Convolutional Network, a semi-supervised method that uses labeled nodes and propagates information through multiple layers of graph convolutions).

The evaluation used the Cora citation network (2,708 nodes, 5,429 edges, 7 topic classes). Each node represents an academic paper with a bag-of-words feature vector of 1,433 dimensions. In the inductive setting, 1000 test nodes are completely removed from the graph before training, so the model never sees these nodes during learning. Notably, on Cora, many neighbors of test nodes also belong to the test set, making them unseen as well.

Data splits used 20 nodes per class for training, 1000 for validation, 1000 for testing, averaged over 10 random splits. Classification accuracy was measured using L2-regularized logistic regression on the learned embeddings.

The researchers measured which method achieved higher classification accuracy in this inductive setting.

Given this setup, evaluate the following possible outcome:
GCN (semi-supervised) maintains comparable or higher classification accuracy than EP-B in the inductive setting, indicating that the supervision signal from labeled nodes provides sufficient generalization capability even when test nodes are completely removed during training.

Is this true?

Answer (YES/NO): NO